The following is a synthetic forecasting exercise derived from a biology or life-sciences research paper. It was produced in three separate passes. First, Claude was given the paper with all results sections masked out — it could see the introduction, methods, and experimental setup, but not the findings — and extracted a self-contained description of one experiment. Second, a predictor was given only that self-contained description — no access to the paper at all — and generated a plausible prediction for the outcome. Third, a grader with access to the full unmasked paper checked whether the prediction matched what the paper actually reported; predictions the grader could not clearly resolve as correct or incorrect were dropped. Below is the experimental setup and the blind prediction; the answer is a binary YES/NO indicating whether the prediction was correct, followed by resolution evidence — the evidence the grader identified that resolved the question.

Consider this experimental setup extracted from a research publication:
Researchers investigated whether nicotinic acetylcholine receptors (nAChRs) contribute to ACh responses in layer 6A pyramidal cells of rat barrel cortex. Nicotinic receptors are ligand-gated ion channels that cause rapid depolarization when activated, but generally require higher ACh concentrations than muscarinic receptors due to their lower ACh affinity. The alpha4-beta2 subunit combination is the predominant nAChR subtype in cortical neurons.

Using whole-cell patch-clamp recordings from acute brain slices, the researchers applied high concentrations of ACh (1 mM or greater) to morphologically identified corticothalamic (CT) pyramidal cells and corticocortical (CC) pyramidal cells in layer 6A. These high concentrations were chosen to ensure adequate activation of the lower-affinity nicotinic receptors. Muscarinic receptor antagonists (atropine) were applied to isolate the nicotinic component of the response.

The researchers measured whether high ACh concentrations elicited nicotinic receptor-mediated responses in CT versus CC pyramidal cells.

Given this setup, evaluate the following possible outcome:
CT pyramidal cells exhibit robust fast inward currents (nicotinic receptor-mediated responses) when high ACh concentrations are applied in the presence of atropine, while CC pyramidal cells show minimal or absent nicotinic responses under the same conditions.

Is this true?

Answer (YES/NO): YES